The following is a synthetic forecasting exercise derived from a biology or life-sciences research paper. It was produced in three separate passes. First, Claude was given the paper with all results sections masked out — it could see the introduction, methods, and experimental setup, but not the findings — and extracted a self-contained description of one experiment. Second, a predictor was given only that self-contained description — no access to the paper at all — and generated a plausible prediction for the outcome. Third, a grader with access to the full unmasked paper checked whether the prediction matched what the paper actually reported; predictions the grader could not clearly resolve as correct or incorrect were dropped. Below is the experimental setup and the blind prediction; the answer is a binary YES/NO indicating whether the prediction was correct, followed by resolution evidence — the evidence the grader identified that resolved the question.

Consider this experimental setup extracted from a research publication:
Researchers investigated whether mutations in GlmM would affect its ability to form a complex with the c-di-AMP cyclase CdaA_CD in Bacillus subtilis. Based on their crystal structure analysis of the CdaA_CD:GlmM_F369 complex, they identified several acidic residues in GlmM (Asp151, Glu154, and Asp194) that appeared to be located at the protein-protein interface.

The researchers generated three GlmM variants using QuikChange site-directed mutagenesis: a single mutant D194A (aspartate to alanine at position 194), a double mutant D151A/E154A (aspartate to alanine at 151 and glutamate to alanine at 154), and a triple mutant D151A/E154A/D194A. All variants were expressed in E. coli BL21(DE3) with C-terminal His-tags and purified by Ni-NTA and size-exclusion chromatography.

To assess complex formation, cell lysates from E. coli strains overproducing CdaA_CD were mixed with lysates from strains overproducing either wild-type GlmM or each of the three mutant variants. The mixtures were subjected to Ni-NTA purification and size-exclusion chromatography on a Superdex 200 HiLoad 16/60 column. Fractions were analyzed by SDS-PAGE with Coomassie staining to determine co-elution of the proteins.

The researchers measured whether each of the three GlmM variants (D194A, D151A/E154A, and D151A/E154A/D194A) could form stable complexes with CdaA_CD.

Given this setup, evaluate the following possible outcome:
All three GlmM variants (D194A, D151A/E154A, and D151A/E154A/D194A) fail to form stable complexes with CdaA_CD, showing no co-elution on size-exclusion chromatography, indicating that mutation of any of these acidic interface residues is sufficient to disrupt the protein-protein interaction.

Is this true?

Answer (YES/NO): NO